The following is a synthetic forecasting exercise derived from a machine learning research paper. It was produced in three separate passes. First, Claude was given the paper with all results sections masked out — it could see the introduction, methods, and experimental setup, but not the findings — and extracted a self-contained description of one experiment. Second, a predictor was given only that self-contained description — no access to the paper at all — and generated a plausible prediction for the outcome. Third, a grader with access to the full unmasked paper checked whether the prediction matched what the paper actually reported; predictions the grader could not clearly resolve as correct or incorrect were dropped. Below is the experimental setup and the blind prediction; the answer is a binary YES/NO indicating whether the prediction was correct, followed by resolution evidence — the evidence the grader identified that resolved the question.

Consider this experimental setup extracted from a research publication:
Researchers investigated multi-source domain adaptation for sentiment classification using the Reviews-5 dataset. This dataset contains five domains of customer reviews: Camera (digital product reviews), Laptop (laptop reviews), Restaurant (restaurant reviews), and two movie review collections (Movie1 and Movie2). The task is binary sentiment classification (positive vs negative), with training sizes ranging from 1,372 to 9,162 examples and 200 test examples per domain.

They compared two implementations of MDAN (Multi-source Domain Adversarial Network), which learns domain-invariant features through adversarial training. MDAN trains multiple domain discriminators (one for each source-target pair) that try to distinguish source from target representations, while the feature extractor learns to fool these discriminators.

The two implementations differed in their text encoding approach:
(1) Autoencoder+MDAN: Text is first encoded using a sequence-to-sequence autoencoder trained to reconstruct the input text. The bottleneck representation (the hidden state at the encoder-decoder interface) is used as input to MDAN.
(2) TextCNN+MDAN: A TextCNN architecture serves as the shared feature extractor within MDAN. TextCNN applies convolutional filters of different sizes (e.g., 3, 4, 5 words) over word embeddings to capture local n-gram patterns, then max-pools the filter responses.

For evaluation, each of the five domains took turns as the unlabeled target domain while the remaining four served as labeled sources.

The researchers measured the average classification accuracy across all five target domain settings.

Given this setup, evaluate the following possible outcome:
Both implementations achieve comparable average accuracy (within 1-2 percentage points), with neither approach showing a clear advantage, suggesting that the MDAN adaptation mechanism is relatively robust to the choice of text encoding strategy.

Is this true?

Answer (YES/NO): NO